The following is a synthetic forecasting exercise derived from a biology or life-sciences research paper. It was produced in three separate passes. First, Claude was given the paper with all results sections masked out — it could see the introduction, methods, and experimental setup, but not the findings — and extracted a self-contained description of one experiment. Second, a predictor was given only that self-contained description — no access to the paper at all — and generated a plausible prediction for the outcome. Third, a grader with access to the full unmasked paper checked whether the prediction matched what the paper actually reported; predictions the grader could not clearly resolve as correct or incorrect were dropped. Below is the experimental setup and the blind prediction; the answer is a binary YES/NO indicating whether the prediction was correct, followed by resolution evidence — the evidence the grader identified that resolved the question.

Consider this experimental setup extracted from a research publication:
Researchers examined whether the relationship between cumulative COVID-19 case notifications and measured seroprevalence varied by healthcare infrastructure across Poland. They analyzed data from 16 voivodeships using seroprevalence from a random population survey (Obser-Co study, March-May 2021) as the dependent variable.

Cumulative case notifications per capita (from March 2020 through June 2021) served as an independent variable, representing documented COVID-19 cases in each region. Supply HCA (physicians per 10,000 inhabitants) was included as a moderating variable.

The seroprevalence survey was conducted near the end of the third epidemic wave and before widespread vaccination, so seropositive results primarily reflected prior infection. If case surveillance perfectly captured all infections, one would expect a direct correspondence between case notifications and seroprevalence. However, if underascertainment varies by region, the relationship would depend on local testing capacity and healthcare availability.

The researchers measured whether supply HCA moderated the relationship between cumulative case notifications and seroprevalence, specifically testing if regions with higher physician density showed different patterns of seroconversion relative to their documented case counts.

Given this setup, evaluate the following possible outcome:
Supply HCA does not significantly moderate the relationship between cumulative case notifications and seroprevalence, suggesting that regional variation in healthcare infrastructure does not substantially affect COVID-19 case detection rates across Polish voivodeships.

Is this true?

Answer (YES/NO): NO